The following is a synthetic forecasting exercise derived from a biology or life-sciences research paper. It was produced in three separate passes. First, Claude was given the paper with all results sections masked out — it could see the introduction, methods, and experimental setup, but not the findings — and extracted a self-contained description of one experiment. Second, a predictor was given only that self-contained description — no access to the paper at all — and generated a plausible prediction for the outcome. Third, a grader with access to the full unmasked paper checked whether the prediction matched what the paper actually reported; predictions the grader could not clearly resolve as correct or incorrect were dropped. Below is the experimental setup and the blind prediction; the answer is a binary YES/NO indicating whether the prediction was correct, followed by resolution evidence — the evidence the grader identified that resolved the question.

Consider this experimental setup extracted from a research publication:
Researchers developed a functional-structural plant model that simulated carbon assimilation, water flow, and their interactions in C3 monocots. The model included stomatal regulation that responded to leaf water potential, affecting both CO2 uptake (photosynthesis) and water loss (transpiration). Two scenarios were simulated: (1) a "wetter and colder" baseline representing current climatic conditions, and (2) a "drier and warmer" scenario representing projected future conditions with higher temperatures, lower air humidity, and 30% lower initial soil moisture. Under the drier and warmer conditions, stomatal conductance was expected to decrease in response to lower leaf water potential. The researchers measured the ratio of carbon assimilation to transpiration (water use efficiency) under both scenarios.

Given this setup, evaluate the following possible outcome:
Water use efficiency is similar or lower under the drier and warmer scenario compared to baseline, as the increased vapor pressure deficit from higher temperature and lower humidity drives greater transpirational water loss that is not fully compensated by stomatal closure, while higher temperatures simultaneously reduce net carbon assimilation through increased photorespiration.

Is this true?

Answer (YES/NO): NO